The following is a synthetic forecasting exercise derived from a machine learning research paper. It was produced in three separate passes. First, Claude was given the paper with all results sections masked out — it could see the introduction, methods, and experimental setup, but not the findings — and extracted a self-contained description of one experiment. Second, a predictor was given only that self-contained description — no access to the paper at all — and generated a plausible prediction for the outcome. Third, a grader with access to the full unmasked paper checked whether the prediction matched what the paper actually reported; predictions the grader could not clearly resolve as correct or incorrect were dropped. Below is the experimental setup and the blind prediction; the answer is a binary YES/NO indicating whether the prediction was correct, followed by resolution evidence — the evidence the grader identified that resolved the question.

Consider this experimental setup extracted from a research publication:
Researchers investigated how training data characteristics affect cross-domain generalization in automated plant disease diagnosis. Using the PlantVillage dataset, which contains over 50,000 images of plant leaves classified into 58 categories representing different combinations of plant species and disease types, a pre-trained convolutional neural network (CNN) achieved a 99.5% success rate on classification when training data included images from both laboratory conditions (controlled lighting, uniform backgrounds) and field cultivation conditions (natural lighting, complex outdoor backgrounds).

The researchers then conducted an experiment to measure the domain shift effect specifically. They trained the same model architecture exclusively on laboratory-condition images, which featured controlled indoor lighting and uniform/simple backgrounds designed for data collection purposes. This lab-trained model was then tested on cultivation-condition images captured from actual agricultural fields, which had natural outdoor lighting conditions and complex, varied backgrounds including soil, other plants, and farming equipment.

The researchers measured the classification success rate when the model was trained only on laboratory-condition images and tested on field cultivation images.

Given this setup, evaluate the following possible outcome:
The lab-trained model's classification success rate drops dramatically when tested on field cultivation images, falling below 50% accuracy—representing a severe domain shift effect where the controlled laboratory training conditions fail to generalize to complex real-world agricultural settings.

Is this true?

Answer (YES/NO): YES